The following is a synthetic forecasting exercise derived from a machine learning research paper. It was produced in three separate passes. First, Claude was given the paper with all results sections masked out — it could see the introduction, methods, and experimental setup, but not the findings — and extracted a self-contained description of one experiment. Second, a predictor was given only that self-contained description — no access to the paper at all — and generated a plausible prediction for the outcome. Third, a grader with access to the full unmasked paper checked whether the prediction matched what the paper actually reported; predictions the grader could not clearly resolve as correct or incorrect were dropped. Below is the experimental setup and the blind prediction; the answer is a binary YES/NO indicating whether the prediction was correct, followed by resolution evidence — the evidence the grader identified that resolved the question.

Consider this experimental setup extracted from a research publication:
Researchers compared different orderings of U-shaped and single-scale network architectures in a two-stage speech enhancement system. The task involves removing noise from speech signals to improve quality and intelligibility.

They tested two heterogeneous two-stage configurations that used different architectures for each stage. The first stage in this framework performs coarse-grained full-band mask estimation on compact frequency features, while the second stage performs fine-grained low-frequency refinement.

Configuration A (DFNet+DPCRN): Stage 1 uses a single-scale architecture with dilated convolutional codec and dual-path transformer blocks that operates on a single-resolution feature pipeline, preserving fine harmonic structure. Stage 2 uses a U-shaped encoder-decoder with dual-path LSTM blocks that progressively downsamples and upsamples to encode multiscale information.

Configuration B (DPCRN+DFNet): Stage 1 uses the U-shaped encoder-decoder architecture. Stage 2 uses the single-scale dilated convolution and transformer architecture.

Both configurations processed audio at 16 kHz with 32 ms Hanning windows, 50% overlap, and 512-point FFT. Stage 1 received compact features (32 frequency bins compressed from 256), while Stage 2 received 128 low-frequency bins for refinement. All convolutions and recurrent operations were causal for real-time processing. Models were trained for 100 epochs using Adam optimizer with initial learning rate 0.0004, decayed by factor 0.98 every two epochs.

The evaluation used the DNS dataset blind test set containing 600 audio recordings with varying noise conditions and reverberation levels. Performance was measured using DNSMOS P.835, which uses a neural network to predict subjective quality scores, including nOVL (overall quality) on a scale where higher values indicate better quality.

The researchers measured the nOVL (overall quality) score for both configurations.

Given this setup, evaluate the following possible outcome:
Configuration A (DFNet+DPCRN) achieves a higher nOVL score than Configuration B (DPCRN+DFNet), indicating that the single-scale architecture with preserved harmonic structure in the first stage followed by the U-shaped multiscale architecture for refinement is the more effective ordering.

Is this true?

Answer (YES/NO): NO